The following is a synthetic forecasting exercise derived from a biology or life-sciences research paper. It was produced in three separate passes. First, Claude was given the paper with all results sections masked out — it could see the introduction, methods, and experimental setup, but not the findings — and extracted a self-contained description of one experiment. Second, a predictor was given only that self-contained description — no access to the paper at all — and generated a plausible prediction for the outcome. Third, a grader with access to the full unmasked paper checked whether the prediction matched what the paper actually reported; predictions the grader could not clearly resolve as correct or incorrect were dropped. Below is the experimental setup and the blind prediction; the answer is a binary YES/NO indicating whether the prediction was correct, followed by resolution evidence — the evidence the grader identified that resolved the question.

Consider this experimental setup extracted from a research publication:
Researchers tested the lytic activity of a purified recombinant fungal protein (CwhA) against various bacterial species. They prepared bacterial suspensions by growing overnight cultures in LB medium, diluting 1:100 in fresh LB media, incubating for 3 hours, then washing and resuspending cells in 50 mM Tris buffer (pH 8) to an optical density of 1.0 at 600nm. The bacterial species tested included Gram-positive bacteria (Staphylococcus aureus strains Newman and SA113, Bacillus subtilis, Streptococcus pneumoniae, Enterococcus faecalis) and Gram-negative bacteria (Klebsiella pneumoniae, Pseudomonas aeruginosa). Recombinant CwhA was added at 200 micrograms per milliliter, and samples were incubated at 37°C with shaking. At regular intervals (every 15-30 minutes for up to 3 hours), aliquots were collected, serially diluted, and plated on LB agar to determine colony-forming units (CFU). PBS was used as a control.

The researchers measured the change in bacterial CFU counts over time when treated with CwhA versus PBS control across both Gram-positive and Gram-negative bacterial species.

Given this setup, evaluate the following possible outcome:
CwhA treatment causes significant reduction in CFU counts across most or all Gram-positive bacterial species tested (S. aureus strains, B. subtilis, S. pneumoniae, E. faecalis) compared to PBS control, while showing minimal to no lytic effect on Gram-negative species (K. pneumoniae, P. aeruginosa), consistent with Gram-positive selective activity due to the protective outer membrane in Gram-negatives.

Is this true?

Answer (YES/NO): NO